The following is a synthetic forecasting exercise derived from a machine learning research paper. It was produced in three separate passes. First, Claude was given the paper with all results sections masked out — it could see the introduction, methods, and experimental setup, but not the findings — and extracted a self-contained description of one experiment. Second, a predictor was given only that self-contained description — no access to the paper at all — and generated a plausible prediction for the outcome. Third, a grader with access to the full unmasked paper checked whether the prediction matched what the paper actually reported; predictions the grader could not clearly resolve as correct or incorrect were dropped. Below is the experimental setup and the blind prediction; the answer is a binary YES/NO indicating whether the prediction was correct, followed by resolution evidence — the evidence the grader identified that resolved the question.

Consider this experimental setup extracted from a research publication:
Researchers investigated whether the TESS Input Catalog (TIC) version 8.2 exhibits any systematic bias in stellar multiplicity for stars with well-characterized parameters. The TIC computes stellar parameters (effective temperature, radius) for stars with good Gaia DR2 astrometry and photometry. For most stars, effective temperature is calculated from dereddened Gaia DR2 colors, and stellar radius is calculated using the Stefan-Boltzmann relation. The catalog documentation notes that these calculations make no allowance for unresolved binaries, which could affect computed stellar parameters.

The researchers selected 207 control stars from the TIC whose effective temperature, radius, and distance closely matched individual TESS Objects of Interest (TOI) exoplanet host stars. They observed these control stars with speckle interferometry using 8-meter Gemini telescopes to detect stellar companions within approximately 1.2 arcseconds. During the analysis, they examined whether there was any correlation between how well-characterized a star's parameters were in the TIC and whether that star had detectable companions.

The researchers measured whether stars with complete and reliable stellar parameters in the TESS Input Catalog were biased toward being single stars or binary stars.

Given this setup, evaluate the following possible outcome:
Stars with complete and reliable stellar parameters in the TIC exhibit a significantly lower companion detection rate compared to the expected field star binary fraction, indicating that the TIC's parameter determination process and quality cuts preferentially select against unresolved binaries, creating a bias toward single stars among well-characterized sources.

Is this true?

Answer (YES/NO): YES